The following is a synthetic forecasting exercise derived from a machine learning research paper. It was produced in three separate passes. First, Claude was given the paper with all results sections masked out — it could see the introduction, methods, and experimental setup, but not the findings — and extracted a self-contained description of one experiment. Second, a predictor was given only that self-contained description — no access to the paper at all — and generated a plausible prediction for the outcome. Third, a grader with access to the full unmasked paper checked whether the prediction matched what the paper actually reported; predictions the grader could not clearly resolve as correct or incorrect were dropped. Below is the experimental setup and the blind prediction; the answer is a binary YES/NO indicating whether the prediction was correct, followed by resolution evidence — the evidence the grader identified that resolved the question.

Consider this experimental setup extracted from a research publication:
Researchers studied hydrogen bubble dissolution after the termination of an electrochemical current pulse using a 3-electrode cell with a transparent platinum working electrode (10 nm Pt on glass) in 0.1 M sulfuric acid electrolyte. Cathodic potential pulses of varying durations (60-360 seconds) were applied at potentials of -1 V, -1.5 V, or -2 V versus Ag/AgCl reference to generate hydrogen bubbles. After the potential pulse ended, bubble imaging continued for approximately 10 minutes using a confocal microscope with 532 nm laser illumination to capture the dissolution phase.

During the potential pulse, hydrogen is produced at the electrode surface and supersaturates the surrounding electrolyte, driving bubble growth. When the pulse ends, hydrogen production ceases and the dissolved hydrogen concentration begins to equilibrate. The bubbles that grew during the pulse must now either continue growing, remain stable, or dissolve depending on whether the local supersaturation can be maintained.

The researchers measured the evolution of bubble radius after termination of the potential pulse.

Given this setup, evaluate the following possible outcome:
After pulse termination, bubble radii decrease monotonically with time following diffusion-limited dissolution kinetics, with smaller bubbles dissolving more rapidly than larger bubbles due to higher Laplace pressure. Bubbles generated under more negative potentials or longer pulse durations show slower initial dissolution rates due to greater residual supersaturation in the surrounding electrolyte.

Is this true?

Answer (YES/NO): NO